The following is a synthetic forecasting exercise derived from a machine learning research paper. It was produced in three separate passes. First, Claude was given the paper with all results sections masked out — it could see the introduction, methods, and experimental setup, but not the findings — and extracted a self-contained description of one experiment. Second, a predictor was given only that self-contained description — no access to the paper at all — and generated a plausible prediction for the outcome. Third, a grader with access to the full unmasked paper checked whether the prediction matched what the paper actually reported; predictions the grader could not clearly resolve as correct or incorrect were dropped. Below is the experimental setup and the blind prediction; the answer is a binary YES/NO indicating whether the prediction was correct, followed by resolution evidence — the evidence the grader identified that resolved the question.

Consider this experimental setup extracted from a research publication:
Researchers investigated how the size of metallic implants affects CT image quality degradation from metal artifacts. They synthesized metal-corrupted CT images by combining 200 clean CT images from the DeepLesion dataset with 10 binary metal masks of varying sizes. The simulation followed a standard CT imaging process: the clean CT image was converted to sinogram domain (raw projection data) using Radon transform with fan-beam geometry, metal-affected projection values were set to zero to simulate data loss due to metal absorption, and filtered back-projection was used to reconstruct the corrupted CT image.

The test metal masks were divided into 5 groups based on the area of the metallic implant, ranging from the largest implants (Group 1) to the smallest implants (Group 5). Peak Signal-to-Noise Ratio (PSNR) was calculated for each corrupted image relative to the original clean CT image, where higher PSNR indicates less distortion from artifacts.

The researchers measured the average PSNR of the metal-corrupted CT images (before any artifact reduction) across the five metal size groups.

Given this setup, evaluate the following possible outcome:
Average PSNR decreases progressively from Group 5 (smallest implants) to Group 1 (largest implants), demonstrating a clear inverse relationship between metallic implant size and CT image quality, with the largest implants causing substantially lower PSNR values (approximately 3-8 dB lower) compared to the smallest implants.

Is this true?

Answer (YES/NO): YES